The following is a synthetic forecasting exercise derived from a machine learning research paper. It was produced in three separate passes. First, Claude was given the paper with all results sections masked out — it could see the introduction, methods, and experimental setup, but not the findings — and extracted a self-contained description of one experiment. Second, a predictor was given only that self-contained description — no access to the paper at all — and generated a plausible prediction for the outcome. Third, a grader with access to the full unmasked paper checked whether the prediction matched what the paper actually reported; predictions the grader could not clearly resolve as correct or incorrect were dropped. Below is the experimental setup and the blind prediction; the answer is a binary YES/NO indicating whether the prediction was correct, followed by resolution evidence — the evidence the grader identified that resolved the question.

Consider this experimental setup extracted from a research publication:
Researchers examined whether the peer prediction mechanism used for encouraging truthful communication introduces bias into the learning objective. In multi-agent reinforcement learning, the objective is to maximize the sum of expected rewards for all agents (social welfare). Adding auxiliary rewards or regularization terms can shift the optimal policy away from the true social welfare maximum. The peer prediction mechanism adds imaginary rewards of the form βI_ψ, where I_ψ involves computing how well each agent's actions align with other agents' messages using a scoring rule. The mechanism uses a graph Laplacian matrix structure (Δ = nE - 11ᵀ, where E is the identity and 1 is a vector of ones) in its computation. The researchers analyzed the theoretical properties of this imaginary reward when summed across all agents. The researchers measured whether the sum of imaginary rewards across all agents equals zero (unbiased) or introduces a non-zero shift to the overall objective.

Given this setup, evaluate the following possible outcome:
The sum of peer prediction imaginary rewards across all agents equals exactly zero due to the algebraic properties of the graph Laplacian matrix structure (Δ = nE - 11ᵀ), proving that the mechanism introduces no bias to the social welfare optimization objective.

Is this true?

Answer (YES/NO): YES